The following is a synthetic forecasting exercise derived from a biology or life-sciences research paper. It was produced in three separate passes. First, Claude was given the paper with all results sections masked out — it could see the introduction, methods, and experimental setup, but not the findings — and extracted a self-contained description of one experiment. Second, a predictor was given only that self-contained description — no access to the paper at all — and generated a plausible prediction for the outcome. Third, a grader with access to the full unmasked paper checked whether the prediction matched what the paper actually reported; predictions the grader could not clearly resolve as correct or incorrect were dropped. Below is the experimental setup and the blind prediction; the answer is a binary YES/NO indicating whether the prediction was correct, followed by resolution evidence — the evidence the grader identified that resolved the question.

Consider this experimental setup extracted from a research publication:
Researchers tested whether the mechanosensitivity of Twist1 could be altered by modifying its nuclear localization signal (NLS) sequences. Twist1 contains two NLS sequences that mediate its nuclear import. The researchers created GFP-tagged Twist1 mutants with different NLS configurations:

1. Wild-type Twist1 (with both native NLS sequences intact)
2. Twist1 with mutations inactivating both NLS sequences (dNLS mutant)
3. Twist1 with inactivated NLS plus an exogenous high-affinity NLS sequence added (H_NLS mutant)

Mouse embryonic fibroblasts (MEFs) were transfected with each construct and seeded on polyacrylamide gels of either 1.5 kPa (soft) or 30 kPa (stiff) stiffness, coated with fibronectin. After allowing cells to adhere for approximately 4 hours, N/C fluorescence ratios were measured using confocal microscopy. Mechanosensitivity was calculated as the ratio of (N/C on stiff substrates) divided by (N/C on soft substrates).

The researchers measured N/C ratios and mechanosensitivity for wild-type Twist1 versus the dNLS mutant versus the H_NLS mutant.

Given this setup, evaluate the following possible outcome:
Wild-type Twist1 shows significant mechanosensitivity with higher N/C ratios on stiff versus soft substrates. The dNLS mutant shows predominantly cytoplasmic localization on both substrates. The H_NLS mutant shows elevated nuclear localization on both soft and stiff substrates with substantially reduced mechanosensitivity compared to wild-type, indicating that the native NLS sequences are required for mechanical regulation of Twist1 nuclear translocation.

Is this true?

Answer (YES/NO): NO